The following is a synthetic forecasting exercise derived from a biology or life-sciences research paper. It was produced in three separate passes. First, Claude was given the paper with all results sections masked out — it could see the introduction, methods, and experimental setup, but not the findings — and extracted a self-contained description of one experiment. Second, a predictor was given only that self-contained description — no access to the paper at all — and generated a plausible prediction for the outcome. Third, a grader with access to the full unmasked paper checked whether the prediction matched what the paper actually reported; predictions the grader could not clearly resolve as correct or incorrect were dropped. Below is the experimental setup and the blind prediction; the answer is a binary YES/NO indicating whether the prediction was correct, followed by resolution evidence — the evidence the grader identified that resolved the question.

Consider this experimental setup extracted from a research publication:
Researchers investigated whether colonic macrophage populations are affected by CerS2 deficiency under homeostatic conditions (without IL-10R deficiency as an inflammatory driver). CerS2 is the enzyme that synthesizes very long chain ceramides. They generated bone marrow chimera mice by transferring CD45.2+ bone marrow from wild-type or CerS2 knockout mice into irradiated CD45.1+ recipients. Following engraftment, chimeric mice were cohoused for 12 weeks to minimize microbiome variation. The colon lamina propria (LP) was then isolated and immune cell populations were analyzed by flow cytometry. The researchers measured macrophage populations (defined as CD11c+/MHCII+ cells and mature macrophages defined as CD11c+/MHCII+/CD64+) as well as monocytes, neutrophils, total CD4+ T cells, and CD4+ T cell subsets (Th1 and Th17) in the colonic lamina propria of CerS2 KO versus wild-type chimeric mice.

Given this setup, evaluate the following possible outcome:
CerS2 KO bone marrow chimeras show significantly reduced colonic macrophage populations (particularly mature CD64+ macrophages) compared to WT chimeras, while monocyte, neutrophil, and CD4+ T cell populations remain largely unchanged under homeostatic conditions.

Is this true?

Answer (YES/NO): YES